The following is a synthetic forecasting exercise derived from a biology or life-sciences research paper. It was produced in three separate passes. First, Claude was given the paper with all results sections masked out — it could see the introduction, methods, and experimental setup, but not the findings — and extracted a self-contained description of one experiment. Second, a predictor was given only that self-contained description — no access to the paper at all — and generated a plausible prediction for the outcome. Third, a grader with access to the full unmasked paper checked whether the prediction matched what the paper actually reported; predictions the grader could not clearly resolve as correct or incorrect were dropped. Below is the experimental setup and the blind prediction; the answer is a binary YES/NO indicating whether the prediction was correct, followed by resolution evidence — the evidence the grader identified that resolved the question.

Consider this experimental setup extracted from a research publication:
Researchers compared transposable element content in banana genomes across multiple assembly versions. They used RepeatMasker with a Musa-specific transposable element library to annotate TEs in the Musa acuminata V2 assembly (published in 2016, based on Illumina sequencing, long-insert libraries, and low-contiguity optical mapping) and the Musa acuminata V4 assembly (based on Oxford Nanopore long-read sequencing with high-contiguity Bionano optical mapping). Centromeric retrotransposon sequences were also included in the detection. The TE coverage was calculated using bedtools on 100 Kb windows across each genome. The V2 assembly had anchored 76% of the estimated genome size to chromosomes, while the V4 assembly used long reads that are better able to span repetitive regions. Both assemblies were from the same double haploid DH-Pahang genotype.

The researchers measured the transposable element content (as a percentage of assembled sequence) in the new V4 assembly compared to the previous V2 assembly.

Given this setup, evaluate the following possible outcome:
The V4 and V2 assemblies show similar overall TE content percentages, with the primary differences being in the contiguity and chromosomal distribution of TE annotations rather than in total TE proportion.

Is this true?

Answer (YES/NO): NO